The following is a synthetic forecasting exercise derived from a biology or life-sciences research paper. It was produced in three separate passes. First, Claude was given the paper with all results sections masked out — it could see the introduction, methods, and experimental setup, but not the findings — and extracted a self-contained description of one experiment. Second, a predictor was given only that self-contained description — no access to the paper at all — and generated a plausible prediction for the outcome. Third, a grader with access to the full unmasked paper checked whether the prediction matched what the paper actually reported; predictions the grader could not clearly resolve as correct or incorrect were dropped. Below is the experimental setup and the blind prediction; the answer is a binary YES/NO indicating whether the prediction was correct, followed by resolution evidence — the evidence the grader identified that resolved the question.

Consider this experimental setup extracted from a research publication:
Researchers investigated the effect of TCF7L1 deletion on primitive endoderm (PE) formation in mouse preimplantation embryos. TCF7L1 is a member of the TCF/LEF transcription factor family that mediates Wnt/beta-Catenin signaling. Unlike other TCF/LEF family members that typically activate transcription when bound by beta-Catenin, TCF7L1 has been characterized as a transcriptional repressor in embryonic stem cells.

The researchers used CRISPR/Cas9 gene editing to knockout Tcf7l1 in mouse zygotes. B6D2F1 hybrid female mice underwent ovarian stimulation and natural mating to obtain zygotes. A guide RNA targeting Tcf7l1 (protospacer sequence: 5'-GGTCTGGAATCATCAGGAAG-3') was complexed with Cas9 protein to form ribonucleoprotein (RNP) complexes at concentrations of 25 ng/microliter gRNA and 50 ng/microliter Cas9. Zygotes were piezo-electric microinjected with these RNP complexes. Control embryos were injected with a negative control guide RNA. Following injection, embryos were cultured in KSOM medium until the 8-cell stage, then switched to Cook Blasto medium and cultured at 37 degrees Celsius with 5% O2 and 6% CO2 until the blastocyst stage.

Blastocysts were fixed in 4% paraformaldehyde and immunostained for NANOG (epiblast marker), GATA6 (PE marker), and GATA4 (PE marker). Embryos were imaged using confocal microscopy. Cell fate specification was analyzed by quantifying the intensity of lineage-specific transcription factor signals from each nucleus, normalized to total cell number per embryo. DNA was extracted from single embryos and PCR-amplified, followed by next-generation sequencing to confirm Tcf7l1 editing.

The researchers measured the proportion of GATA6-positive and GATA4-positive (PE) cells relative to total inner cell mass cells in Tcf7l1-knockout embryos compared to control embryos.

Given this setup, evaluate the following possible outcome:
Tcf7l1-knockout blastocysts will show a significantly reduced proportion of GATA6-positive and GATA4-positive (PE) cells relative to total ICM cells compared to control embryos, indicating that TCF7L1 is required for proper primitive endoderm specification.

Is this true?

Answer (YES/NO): YES